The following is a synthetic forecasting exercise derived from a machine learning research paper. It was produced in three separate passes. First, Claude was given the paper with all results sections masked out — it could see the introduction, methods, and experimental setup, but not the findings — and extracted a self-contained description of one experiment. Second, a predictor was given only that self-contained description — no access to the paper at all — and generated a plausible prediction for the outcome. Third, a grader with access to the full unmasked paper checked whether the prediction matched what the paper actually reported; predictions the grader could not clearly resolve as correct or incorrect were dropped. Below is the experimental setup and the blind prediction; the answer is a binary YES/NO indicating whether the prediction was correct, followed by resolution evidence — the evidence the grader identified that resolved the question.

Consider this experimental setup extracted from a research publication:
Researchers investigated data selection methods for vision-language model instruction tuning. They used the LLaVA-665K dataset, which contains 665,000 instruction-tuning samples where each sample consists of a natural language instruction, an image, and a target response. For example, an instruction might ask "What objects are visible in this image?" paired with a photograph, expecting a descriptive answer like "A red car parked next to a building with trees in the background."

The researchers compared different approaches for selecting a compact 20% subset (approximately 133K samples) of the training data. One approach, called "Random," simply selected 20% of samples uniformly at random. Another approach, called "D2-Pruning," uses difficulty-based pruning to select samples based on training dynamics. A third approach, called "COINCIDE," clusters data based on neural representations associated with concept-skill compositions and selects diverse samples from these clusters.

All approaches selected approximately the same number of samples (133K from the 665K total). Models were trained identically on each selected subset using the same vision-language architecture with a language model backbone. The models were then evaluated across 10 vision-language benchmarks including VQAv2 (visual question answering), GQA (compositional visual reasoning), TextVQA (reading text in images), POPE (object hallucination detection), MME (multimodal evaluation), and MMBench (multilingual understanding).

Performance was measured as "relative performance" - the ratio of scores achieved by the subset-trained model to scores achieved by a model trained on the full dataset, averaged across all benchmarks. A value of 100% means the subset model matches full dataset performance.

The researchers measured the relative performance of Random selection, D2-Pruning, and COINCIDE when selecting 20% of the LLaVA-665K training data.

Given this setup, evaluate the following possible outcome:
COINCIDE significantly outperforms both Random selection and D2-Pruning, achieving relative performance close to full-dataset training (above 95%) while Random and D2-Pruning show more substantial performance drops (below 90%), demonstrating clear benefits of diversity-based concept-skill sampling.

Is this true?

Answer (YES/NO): NO